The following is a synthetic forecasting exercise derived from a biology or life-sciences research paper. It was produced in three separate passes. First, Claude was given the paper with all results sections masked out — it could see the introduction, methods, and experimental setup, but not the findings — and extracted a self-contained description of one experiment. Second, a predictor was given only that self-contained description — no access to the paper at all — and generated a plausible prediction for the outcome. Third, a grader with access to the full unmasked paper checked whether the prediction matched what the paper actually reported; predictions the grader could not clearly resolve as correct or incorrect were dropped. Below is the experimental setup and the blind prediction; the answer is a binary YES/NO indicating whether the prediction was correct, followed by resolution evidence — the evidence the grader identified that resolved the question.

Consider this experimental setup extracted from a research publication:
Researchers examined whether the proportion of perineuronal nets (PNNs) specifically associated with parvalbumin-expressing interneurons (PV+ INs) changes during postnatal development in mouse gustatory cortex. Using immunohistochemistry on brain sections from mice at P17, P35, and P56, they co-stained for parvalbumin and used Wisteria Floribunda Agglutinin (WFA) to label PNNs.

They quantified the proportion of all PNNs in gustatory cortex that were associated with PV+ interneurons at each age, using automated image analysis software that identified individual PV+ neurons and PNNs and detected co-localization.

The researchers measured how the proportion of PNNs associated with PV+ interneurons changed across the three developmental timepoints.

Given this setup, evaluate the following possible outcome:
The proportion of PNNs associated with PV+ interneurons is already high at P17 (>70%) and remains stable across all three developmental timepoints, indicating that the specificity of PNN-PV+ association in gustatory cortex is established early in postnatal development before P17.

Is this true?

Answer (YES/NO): NO